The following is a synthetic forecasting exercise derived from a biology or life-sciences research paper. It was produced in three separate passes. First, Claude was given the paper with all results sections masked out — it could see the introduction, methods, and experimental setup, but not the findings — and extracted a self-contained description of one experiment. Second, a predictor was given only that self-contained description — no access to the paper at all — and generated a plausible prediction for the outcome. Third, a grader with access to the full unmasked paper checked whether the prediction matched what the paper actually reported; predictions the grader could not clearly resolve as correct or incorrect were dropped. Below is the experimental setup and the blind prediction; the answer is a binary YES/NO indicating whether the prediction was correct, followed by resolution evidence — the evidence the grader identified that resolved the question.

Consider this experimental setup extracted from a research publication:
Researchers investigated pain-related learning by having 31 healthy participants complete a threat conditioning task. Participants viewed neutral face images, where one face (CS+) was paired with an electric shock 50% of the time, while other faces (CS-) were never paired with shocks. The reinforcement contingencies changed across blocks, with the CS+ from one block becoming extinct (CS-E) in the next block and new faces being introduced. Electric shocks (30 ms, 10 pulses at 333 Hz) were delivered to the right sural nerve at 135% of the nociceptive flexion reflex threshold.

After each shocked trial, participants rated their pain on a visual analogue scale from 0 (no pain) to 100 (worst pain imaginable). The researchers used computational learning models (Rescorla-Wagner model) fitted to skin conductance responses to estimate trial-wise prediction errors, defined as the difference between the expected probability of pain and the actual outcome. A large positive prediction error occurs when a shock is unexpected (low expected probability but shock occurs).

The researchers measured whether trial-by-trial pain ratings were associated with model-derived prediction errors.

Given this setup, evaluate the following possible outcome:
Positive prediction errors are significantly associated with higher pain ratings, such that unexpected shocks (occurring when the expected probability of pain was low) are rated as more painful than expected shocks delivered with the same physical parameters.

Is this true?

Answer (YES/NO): YES